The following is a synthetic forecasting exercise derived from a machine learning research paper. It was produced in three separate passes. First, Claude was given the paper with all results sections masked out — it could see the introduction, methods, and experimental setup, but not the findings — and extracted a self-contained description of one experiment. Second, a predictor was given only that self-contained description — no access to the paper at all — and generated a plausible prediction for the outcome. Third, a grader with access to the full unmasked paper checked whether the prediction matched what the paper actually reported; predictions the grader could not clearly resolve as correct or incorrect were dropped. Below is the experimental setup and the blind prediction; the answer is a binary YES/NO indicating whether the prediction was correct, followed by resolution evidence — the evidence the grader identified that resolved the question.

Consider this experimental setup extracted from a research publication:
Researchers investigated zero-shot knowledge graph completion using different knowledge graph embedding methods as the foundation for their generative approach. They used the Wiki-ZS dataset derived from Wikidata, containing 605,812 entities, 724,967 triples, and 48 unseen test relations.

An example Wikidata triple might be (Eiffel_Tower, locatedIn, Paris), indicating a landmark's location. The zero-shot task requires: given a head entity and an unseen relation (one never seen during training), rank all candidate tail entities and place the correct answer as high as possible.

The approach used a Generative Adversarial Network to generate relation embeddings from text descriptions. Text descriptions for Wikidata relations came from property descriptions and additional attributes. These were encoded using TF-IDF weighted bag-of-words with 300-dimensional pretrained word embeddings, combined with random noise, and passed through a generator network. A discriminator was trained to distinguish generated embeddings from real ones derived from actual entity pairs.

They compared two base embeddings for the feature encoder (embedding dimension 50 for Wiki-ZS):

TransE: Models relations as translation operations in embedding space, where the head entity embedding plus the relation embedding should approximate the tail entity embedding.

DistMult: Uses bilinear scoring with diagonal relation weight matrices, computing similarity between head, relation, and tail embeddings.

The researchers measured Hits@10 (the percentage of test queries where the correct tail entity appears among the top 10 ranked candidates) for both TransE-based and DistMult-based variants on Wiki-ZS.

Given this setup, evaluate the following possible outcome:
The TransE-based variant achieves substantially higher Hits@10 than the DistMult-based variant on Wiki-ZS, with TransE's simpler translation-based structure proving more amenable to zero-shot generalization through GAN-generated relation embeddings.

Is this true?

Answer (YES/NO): NO